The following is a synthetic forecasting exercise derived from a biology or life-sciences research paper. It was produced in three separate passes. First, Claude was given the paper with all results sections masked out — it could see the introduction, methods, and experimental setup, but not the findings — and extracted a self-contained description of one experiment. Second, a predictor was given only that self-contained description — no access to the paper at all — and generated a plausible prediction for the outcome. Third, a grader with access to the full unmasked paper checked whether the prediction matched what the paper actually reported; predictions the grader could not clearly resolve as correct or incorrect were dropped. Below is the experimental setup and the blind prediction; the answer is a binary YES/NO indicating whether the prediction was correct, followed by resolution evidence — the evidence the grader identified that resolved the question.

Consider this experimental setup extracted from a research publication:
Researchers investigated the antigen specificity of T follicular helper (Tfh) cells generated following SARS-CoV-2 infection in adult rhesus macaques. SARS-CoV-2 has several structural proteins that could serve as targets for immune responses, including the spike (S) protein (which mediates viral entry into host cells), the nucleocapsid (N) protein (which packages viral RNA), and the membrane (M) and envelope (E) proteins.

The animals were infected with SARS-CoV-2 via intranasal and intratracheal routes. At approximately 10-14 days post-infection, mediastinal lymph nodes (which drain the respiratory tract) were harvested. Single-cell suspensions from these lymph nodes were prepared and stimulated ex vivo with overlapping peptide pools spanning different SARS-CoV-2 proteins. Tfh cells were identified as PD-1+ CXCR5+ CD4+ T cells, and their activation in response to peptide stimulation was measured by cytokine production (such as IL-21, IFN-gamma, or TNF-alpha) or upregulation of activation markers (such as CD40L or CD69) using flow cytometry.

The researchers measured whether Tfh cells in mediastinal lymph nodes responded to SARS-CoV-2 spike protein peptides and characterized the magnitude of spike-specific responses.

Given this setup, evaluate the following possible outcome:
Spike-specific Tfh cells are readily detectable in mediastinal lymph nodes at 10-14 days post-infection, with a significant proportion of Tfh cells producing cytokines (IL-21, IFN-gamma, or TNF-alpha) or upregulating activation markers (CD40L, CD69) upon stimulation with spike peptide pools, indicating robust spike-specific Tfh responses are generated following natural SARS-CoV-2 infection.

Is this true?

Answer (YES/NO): NO